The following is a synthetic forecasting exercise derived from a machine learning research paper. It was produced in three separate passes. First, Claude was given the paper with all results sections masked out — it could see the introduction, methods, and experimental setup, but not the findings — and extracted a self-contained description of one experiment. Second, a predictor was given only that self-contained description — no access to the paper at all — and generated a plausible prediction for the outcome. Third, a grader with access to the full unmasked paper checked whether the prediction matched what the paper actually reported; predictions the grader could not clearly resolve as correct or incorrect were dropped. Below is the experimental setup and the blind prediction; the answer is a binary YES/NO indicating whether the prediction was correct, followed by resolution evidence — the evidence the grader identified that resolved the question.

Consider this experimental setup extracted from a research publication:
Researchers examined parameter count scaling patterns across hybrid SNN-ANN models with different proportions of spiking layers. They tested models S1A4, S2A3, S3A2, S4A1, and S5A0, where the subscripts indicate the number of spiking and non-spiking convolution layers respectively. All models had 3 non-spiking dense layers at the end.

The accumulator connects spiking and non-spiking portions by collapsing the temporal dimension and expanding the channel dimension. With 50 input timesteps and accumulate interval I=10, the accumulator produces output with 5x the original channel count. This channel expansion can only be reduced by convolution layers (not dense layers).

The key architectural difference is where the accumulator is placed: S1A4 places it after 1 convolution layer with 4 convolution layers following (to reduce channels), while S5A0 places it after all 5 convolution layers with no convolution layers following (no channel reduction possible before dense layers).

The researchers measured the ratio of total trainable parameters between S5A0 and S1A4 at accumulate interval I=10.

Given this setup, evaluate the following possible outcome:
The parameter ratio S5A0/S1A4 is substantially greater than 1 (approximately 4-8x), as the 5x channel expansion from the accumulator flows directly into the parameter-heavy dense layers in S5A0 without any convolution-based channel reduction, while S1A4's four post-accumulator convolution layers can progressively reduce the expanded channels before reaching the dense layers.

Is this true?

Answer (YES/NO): YES